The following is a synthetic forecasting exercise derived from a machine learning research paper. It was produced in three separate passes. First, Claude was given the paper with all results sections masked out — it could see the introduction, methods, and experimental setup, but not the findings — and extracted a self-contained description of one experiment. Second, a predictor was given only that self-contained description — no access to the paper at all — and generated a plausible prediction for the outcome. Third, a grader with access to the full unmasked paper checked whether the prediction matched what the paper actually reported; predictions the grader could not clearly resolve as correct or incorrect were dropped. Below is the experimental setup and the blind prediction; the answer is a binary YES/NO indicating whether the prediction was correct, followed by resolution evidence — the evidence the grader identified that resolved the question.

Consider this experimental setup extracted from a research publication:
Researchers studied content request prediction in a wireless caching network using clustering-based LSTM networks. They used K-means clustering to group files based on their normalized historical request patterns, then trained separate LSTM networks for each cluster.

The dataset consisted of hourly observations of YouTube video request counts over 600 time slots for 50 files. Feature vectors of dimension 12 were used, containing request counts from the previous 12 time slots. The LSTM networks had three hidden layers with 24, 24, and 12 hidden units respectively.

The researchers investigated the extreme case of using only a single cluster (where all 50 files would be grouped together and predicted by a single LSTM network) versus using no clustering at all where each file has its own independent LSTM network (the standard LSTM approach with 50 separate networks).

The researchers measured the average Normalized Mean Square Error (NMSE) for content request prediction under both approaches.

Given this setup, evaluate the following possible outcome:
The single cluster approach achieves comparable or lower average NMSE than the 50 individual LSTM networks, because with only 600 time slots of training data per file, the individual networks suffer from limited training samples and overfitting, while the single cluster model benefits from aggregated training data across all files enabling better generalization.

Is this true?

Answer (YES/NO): NO